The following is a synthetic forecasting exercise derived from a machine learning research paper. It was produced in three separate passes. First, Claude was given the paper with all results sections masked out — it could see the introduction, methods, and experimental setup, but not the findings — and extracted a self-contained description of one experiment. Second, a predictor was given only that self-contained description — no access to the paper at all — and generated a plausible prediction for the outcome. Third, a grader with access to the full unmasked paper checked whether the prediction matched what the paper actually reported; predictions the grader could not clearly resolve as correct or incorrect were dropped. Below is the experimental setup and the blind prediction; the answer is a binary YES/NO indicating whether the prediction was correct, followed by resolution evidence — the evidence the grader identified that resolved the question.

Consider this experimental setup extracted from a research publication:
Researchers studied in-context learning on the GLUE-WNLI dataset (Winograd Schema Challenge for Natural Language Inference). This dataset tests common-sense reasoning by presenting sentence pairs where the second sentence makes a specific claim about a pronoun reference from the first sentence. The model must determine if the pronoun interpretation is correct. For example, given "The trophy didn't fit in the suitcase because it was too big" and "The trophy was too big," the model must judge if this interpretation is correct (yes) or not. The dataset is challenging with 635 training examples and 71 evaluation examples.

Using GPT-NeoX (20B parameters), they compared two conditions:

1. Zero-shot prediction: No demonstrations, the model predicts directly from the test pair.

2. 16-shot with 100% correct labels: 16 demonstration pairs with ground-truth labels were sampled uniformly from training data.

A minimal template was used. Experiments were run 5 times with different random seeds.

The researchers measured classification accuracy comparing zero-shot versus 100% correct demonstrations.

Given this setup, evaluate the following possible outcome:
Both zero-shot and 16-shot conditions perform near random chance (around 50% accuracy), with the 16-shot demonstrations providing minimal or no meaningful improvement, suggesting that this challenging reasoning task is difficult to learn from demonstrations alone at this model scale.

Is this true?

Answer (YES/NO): NO